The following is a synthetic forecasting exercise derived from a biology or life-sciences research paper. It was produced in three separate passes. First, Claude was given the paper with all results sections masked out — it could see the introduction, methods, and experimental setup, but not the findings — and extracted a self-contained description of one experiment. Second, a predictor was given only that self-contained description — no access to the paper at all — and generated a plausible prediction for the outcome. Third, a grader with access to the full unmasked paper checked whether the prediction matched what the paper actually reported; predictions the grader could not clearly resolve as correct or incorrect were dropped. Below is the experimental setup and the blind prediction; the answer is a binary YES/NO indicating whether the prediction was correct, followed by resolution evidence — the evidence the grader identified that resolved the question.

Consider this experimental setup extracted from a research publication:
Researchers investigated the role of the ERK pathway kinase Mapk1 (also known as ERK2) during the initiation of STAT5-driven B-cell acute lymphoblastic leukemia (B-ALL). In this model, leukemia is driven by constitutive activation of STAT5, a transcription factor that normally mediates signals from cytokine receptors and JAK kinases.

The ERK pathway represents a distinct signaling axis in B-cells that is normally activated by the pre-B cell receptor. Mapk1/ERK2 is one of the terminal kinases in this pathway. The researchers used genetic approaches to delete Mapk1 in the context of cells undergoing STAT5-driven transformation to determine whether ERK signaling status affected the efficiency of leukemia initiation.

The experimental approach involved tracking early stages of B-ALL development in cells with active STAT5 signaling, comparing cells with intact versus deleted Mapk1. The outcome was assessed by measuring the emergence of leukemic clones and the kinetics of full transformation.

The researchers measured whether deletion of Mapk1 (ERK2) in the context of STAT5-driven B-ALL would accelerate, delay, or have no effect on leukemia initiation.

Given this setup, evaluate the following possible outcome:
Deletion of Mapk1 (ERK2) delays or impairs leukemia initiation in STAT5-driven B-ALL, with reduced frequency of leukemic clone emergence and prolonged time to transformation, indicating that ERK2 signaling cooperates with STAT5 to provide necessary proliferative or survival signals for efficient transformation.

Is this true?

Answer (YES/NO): NO